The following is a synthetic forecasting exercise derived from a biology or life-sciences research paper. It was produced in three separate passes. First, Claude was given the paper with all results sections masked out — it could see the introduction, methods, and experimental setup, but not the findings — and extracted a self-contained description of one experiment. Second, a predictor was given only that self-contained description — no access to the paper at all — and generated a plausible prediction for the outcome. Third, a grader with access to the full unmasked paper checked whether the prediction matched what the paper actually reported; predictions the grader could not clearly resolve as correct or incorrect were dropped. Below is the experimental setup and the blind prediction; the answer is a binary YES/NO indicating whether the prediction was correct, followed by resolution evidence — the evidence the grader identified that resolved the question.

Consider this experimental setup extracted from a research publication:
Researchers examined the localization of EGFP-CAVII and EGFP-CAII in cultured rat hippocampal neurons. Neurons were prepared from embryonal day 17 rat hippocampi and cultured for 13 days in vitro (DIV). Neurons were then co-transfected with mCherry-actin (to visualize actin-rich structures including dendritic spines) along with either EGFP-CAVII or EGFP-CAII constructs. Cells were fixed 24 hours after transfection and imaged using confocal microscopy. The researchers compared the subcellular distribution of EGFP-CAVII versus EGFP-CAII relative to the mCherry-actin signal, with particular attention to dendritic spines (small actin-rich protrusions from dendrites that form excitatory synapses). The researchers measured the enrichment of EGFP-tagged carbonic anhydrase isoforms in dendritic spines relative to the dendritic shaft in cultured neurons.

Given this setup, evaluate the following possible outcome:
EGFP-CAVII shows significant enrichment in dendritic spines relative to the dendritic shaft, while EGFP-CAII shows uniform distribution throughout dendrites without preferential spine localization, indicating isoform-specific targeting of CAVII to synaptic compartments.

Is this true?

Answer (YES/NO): YES